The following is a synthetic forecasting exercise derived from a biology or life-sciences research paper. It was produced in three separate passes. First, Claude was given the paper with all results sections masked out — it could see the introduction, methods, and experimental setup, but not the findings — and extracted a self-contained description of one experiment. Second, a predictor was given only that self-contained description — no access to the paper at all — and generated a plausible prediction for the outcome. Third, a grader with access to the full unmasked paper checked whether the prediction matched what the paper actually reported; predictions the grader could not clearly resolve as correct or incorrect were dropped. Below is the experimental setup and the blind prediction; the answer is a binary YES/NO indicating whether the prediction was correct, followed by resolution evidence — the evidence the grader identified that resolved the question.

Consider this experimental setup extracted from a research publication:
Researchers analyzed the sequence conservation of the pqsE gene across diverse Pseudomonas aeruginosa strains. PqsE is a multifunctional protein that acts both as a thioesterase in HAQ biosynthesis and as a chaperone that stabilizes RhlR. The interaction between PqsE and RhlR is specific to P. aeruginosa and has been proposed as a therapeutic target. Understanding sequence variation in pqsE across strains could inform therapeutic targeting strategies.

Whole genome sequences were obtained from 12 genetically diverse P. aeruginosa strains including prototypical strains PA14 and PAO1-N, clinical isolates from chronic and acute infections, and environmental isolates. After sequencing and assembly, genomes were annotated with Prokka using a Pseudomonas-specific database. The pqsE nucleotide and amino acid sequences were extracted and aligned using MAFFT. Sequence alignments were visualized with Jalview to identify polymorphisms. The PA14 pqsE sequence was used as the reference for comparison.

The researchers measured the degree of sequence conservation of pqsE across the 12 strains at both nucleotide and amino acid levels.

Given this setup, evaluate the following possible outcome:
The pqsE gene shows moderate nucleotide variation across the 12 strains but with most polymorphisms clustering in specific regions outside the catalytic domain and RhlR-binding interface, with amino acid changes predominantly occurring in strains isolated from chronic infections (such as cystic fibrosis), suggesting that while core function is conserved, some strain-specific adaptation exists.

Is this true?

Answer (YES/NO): NO